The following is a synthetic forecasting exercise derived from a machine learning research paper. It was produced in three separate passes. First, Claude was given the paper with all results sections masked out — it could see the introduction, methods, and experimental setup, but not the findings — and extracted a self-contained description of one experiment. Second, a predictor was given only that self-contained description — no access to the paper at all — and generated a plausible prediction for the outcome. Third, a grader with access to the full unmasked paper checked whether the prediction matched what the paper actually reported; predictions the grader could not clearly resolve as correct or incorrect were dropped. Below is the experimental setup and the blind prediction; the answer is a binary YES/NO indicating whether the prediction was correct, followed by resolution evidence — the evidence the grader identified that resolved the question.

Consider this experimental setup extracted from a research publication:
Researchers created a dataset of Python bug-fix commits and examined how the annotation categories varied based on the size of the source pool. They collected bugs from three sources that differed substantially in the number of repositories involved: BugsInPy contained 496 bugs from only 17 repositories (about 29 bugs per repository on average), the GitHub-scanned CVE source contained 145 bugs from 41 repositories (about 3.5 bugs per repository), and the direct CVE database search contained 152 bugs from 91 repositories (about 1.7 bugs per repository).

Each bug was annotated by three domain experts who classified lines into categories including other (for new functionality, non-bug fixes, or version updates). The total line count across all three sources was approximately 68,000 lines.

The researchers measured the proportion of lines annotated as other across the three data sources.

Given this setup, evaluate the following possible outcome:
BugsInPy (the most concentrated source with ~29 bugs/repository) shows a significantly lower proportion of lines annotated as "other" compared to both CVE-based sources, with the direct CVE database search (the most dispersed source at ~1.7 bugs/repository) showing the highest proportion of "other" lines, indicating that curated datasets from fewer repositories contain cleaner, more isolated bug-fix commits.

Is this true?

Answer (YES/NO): NO